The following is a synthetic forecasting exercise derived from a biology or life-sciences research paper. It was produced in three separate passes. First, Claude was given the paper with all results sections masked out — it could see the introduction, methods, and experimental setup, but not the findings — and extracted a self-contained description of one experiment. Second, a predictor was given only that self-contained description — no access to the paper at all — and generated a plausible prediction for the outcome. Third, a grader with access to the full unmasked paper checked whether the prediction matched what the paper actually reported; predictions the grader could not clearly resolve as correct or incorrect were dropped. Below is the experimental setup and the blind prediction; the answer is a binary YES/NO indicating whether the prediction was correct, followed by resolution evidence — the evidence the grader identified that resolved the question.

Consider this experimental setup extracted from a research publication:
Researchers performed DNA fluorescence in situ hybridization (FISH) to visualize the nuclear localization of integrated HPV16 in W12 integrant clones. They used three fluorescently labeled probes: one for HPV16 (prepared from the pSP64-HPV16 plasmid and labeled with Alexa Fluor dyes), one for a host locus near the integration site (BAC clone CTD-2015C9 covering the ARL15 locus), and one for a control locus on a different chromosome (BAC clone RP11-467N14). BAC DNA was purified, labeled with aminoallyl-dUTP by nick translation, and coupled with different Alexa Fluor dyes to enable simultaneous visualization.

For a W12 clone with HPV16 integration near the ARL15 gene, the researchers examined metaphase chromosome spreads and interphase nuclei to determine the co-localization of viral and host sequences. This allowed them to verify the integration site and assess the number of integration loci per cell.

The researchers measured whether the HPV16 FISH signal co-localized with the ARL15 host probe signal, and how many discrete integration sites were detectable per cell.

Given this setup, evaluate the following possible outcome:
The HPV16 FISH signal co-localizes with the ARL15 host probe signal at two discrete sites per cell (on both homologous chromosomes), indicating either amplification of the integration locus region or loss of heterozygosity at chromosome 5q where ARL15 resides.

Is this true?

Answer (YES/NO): NO